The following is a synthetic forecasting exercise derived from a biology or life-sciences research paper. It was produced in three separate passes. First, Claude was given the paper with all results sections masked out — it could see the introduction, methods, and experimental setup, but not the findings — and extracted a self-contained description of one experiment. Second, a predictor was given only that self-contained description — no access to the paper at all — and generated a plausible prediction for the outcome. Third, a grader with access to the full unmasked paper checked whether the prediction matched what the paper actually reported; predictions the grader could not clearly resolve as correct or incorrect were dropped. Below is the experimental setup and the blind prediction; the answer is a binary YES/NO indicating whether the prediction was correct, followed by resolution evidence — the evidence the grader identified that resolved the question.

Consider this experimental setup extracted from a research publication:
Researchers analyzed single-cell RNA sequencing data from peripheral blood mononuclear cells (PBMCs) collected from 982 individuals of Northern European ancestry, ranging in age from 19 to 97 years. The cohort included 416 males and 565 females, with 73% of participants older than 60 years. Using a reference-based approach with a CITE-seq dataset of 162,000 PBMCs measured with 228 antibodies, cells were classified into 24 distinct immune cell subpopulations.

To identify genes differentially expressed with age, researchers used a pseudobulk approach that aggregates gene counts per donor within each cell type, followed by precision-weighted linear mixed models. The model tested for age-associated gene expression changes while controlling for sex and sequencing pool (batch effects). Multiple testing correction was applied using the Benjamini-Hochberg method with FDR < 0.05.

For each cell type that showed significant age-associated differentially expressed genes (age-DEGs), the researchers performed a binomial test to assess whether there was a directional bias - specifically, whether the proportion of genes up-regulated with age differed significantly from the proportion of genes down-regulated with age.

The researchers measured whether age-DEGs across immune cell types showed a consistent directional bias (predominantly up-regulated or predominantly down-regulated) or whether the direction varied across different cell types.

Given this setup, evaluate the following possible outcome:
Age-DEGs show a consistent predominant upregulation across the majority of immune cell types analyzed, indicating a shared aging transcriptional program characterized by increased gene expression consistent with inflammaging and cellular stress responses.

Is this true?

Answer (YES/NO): NO